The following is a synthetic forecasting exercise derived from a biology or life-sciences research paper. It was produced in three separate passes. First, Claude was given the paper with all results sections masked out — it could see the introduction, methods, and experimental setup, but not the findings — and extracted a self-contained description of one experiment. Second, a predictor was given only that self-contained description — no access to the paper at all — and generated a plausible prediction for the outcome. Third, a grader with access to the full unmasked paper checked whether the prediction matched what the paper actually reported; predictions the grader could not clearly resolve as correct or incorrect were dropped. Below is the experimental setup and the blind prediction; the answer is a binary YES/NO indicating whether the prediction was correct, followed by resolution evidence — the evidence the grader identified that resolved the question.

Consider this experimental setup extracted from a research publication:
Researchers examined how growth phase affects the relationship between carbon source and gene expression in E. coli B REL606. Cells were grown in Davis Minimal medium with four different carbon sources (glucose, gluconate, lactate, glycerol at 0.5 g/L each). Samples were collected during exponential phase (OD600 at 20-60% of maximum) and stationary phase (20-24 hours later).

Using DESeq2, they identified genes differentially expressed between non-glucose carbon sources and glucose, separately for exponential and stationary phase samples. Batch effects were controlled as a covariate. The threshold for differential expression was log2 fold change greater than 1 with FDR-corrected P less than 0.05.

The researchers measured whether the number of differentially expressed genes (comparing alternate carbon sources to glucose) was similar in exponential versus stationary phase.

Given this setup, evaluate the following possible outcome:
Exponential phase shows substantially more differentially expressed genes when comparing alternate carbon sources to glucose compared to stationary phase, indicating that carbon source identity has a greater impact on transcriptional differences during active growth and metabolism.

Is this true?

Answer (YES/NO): YES